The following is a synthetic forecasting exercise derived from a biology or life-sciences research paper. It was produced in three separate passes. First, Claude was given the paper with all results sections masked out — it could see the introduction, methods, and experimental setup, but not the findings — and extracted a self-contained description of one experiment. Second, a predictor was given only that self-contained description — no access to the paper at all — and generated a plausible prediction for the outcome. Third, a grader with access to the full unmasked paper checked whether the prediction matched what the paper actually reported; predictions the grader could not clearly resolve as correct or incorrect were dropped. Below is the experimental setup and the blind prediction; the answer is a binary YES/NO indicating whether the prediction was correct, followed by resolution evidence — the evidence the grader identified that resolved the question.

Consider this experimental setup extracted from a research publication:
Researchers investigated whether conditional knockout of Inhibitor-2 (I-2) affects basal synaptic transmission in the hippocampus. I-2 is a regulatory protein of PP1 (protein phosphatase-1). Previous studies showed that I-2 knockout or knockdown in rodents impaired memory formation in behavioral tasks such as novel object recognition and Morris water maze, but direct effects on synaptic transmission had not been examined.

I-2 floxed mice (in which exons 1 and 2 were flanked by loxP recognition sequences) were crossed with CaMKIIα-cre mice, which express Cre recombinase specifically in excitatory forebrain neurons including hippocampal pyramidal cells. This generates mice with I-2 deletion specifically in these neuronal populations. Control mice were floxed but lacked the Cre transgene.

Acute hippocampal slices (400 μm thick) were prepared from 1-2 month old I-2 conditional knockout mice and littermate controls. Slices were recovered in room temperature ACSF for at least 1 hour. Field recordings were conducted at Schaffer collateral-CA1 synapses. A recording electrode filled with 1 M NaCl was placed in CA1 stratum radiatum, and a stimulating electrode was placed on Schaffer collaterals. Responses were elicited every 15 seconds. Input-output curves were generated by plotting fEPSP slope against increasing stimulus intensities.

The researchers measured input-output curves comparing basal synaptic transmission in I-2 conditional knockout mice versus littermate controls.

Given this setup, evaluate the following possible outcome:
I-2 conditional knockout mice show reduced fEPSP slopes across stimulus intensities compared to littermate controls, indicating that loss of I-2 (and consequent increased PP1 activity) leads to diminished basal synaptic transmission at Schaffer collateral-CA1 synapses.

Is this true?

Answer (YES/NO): NO